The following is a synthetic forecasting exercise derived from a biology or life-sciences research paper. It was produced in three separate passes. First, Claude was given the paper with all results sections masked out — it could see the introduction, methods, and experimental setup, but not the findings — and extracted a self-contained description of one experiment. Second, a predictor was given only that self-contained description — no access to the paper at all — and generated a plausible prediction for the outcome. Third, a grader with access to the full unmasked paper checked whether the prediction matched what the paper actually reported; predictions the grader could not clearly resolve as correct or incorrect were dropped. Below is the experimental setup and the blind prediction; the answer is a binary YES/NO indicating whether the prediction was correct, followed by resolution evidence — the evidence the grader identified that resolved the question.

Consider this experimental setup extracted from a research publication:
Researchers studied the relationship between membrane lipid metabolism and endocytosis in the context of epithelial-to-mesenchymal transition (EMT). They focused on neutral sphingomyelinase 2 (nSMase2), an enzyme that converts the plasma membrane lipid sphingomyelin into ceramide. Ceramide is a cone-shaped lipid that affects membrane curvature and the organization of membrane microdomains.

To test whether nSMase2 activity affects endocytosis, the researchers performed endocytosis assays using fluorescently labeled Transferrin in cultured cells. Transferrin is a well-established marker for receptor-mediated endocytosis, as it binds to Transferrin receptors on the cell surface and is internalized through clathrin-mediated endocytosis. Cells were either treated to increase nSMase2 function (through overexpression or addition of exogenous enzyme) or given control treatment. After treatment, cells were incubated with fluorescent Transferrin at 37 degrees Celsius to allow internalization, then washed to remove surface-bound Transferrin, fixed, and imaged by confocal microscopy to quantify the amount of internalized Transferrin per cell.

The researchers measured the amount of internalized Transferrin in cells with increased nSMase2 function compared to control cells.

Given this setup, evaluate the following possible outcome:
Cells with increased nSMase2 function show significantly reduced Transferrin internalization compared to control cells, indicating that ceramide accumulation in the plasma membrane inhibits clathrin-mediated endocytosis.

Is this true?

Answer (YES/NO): NO